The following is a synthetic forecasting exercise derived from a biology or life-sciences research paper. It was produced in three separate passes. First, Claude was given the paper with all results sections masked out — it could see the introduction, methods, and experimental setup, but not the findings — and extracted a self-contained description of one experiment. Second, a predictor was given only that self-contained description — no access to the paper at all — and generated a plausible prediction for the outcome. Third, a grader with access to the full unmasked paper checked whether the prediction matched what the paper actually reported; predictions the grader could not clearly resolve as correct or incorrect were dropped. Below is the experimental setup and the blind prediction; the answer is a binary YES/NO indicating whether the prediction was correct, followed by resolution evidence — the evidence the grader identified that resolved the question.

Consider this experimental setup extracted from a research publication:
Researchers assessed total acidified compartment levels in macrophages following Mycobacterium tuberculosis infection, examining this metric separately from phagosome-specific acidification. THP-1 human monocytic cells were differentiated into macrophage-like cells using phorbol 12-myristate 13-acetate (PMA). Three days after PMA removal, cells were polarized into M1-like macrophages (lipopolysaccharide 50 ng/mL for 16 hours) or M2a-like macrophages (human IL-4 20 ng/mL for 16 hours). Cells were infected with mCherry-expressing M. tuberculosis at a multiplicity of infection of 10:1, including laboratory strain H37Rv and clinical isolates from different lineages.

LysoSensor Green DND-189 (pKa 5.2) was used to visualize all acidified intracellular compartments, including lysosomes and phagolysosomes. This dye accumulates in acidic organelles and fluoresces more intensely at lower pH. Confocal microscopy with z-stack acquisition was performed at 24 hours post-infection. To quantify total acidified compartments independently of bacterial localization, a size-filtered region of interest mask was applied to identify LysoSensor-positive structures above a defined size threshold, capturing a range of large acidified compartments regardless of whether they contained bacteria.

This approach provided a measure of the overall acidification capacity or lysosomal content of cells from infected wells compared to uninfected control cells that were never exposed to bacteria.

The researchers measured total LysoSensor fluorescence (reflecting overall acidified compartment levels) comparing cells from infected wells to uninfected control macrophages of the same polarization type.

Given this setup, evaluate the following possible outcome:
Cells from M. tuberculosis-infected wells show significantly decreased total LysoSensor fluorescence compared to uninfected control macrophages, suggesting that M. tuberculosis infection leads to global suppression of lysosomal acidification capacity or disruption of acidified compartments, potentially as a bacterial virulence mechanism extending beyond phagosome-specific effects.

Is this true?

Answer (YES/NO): NO